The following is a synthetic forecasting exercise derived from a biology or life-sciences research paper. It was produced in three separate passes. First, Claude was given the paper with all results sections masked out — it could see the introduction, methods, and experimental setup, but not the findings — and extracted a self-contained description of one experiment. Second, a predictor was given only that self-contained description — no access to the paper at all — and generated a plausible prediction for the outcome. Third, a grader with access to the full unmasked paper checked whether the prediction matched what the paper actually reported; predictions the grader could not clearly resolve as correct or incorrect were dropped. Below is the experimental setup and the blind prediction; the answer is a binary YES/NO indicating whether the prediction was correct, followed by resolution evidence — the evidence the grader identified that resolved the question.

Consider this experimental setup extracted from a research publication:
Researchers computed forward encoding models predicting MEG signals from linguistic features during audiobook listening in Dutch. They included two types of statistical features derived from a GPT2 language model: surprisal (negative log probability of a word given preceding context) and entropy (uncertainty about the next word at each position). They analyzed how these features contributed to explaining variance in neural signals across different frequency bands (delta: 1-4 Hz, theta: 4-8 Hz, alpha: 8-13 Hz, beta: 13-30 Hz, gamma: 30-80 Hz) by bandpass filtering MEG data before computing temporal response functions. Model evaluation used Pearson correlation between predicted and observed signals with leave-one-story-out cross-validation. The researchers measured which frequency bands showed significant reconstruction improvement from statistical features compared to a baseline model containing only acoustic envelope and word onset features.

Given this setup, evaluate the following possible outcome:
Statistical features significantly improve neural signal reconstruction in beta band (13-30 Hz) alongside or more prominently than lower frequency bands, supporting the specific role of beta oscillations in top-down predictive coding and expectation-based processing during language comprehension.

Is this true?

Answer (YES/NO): NO